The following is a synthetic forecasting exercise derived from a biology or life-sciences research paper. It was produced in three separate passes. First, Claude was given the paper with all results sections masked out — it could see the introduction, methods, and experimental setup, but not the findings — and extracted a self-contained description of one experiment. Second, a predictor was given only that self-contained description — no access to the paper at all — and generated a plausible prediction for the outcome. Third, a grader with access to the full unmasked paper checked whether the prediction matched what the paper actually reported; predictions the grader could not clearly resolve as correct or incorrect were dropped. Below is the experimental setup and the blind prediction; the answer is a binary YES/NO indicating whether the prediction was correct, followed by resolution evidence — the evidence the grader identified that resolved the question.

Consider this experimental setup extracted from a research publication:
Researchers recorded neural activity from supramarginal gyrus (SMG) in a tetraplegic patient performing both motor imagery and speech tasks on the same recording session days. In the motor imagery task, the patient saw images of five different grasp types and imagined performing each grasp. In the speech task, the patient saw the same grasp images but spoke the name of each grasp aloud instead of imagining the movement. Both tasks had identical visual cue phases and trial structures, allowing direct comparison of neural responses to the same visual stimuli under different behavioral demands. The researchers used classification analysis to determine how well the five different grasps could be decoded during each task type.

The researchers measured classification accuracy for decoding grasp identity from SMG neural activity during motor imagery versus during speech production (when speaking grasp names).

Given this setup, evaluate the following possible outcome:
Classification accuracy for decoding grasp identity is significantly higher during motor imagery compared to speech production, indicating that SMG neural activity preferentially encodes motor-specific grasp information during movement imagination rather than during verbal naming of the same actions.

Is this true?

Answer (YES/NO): NO